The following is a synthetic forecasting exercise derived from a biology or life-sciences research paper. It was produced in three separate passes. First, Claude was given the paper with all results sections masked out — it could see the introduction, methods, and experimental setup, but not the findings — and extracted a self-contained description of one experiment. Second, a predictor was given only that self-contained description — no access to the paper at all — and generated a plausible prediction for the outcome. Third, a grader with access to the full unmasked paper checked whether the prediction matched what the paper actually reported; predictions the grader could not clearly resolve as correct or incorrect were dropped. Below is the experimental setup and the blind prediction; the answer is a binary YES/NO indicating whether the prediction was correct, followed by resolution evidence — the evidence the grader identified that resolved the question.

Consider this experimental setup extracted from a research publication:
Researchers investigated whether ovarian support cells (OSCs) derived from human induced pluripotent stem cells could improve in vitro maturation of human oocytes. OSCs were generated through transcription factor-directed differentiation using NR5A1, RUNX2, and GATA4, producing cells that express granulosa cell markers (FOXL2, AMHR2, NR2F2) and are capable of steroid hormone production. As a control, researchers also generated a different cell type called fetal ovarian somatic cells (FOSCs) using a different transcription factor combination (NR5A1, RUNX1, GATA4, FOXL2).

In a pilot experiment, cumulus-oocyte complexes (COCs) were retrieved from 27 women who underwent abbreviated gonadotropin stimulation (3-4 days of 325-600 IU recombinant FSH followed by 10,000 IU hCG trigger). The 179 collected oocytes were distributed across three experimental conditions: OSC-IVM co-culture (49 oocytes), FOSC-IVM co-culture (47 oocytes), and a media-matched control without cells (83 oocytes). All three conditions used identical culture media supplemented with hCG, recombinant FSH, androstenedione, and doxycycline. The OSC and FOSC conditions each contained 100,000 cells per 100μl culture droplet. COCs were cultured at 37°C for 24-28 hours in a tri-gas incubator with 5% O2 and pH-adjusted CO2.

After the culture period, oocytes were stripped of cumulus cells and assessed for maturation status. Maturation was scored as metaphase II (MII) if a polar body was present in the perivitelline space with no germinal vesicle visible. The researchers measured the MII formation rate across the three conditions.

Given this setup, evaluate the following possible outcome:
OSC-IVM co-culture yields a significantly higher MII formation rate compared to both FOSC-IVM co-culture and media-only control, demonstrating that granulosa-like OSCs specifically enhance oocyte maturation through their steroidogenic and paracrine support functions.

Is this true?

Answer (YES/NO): NO